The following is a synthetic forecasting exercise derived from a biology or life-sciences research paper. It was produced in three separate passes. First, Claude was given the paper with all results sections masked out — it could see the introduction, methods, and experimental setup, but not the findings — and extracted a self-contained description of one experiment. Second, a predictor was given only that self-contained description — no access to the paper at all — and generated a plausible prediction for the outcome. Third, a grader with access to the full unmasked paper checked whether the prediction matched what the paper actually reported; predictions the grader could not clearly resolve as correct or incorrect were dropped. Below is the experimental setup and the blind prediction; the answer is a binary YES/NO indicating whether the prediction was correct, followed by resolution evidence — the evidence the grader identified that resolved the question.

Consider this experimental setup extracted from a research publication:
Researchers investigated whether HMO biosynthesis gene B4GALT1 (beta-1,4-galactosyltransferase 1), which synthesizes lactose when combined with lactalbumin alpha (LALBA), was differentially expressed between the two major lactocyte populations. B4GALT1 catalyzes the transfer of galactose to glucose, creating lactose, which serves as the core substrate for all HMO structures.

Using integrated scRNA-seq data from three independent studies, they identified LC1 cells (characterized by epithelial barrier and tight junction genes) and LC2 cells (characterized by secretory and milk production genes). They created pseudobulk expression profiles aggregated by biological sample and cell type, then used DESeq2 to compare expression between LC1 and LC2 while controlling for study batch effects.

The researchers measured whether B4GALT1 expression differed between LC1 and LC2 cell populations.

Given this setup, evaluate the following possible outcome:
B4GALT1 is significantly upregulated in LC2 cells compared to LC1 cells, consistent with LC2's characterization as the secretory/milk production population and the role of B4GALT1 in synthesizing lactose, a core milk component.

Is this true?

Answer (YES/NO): NO